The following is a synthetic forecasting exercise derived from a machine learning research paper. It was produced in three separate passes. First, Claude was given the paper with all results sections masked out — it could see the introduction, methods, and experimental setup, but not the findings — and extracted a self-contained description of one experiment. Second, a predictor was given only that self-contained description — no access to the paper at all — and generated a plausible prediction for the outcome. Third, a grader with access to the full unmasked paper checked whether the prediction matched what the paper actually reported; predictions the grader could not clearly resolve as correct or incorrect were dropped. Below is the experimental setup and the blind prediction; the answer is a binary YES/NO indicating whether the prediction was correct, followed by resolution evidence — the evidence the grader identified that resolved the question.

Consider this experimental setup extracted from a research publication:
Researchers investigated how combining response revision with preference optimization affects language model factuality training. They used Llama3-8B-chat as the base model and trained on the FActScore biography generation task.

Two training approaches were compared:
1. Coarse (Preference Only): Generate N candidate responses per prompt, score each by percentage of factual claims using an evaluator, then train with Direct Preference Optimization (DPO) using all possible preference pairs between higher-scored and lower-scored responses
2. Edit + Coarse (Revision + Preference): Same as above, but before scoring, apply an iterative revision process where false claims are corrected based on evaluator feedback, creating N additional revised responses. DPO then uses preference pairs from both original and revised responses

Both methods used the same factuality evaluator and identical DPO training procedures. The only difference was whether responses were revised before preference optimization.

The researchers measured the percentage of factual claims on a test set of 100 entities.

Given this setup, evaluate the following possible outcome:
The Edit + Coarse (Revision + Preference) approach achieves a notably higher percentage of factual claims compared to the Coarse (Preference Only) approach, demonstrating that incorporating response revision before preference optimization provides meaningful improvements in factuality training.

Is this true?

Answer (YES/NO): YES